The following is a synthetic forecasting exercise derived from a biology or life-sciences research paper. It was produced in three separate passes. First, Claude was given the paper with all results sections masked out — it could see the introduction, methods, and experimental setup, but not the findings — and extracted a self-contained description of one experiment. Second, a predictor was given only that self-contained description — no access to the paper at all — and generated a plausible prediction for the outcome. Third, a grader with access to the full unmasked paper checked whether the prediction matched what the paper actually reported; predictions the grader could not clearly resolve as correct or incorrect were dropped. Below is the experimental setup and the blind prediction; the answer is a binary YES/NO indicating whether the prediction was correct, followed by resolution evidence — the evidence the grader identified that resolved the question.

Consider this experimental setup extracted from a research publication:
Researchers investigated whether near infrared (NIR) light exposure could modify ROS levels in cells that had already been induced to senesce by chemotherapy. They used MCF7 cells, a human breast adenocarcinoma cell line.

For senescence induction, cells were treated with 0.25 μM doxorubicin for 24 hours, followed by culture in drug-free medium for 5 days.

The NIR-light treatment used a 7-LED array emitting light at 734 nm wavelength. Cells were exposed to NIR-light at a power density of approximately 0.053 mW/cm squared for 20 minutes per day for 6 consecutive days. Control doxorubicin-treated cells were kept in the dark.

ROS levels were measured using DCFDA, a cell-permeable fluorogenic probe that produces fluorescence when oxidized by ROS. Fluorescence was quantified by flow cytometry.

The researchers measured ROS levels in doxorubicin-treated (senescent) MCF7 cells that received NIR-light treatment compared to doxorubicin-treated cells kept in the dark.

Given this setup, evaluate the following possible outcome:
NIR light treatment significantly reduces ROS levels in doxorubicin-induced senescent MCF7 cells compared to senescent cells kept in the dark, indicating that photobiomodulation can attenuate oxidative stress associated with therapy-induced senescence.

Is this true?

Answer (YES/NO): NO